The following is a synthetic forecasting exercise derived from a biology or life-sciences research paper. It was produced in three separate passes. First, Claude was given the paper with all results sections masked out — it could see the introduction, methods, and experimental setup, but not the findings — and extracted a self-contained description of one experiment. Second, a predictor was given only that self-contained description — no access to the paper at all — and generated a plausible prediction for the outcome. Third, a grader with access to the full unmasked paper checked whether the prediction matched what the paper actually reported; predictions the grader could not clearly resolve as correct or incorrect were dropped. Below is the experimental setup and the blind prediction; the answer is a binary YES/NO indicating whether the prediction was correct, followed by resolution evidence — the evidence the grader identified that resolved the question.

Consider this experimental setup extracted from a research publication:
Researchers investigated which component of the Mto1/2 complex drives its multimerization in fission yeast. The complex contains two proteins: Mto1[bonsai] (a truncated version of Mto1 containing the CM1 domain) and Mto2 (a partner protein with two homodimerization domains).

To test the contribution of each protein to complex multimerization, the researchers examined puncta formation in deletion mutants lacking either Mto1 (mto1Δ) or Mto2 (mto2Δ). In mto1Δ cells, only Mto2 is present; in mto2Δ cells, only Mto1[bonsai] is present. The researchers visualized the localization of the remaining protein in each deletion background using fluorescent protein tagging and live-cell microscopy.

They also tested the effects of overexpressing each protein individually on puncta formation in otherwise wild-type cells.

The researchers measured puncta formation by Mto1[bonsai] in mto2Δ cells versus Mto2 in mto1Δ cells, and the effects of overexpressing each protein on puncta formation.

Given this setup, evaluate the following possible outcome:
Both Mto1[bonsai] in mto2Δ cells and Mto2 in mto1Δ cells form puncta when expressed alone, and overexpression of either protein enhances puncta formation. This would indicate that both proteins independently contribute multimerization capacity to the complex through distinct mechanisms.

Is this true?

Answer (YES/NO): NO